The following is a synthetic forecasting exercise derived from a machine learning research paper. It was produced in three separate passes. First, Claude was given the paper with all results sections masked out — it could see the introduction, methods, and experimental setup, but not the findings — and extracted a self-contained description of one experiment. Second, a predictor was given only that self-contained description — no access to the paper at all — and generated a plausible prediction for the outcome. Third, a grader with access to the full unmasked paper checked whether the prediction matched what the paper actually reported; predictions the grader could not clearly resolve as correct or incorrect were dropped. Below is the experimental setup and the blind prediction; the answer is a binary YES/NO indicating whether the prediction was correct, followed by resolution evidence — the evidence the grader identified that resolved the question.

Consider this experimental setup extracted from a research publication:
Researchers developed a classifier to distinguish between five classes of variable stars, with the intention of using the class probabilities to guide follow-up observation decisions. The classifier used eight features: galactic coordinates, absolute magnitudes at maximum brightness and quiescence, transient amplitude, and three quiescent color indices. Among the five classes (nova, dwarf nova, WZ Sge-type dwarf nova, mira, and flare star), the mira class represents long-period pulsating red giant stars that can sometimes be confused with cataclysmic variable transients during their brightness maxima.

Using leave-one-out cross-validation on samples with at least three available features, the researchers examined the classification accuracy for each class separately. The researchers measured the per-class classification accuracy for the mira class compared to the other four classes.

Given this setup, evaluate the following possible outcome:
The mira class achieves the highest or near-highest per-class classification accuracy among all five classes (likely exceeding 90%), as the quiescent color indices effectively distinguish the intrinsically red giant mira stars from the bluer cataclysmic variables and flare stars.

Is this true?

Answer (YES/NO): YES